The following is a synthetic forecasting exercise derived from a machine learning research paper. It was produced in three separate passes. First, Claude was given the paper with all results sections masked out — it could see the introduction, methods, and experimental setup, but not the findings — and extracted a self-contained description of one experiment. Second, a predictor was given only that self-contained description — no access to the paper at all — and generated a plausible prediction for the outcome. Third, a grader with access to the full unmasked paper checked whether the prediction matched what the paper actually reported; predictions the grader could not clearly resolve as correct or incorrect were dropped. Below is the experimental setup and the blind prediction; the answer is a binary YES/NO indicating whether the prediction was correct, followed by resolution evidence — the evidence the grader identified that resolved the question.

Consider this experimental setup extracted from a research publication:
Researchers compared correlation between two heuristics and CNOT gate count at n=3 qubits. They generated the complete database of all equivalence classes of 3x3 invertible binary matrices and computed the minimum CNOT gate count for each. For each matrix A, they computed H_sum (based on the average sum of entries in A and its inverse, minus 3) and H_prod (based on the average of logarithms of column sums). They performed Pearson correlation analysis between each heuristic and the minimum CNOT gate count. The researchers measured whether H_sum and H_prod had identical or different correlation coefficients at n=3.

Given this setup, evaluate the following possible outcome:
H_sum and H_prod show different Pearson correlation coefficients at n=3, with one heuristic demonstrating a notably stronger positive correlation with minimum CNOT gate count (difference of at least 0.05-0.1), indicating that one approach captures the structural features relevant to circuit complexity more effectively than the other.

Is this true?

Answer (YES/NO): NO